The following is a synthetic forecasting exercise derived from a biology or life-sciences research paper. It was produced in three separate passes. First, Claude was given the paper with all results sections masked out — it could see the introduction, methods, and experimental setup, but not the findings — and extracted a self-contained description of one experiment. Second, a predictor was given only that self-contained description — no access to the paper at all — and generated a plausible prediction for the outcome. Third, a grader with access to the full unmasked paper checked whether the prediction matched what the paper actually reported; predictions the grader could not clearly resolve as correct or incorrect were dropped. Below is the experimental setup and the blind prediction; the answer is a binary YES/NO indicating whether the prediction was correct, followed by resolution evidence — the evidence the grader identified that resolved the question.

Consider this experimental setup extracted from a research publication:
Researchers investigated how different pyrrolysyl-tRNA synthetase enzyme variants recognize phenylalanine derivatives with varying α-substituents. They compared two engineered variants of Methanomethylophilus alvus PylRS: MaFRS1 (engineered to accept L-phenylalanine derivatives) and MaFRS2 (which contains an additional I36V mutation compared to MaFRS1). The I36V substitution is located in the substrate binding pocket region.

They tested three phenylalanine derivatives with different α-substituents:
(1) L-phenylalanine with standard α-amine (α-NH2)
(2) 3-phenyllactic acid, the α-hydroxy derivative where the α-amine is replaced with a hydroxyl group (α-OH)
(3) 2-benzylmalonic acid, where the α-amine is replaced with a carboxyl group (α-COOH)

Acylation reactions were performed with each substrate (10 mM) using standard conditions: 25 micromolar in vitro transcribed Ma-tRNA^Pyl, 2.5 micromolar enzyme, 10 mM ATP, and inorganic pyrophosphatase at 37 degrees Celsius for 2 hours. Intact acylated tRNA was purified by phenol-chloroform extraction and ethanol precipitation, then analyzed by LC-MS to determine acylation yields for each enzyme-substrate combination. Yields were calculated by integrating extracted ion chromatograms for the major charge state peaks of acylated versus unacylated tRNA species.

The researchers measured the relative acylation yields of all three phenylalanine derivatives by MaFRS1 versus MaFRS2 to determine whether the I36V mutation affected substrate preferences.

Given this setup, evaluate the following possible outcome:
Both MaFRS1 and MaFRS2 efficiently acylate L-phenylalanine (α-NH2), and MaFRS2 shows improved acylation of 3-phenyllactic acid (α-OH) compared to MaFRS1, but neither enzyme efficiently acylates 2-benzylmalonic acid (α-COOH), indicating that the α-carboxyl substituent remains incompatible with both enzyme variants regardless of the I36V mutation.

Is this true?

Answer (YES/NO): NO